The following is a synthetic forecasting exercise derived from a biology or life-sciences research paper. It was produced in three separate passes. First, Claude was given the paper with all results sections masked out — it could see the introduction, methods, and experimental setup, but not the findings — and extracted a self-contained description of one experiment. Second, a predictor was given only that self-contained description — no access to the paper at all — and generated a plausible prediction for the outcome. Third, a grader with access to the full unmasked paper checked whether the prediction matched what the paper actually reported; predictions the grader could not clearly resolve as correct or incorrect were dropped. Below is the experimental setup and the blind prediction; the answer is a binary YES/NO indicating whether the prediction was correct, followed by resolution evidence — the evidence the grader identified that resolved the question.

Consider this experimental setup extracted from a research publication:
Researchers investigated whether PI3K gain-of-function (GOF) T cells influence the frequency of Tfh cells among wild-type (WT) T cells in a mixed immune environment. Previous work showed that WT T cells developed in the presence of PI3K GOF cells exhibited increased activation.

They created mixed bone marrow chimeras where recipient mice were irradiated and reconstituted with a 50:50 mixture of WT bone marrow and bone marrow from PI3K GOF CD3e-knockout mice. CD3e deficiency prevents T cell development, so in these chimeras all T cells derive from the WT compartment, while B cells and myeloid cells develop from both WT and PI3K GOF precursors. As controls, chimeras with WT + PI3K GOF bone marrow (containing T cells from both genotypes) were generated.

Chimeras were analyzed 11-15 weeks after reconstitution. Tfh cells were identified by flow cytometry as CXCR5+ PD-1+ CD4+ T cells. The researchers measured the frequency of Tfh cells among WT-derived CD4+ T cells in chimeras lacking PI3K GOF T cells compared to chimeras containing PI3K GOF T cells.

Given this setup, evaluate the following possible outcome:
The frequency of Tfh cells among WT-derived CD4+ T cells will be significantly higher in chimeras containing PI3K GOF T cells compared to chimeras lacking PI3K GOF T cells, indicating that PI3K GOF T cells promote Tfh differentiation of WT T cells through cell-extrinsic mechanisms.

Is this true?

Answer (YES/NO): NO